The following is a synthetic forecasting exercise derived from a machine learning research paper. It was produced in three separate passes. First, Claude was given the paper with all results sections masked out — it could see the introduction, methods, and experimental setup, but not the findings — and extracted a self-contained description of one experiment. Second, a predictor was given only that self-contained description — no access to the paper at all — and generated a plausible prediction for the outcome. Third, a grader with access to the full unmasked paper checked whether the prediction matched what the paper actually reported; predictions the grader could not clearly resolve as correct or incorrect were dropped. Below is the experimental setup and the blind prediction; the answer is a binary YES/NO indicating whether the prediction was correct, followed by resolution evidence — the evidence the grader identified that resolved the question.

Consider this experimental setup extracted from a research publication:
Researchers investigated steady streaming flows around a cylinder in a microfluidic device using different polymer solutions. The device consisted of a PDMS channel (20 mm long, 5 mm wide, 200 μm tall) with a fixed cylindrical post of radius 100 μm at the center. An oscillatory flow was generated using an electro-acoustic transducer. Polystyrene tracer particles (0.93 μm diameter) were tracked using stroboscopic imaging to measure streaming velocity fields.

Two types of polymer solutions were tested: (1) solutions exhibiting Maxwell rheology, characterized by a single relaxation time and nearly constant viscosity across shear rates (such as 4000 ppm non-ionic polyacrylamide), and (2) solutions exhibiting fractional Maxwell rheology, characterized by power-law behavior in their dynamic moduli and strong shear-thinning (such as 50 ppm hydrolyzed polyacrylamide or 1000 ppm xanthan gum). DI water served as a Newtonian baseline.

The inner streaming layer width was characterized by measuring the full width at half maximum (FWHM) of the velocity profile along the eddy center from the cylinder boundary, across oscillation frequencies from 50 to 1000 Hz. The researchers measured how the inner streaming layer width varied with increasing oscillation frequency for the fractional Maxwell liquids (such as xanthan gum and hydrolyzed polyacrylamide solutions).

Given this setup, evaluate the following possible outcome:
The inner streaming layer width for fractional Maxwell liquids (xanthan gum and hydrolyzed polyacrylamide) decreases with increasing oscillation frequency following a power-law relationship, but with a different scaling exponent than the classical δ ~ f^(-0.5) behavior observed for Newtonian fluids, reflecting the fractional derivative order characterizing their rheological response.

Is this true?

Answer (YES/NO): NO